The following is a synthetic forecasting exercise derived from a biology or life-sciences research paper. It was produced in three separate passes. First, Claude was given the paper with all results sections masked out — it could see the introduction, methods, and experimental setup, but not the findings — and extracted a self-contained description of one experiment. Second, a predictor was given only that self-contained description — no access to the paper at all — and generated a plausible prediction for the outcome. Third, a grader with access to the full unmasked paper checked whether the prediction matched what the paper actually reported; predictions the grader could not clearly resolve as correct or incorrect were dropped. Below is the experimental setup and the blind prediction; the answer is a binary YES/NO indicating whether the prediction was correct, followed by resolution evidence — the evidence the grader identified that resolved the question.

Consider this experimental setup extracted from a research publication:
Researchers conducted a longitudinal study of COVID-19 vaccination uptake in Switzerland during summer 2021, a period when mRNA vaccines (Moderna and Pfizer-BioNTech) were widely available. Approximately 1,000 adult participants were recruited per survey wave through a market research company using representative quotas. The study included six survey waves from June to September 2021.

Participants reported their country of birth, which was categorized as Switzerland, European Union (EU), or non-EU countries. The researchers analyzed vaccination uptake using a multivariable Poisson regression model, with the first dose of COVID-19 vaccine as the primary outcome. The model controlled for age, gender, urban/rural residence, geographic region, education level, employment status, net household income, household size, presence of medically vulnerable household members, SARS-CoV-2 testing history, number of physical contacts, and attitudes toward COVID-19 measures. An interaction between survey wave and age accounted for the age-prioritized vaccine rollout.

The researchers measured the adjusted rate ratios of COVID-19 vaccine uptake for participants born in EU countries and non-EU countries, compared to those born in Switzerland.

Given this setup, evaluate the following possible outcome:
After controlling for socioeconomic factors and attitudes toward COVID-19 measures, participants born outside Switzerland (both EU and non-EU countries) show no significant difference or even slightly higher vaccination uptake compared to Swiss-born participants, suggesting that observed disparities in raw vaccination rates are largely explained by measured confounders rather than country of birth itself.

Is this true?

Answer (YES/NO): YES